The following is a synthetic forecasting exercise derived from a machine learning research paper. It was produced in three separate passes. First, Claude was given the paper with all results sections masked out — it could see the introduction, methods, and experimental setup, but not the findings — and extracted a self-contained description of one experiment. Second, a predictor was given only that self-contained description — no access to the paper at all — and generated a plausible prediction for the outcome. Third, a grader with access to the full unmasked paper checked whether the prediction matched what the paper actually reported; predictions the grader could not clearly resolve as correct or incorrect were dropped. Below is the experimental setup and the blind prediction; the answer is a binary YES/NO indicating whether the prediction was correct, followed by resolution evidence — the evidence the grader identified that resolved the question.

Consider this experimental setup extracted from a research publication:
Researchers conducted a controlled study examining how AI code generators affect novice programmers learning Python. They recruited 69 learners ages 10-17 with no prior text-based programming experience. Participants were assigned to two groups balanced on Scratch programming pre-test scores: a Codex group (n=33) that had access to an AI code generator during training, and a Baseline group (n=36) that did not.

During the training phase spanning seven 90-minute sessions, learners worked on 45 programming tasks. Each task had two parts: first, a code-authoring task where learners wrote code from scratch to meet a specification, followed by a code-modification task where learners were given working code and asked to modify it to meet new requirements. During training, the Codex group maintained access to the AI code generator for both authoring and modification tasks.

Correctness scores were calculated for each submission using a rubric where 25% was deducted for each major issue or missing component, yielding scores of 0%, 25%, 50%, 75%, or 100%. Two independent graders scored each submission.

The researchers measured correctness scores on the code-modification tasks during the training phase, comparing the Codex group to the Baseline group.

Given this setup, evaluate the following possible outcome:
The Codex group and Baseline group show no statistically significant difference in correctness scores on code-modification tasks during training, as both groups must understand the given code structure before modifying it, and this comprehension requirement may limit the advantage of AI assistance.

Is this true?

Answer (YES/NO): YES